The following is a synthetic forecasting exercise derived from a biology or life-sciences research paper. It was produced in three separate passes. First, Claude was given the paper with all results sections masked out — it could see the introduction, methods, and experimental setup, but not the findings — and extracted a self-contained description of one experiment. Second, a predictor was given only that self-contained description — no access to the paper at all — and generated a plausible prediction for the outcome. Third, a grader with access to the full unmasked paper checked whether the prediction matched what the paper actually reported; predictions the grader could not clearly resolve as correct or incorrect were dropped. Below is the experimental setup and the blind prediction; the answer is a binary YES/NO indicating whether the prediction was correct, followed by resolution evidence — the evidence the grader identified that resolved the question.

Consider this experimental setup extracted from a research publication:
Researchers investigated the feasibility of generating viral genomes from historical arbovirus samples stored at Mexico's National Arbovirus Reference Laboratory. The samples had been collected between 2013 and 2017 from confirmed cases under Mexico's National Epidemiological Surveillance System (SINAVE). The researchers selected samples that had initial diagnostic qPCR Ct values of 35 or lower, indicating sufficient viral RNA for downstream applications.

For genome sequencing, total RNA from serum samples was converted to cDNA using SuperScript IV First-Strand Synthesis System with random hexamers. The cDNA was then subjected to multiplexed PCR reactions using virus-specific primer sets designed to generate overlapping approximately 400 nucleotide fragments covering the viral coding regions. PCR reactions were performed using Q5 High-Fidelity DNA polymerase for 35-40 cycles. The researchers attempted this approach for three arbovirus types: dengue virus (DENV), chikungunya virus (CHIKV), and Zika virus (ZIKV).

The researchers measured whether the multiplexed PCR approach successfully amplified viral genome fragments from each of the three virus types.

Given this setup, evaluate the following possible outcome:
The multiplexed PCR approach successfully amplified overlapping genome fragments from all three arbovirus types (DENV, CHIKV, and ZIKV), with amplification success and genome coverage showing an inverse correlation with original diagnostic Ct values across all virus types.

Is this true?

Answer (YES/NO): NO